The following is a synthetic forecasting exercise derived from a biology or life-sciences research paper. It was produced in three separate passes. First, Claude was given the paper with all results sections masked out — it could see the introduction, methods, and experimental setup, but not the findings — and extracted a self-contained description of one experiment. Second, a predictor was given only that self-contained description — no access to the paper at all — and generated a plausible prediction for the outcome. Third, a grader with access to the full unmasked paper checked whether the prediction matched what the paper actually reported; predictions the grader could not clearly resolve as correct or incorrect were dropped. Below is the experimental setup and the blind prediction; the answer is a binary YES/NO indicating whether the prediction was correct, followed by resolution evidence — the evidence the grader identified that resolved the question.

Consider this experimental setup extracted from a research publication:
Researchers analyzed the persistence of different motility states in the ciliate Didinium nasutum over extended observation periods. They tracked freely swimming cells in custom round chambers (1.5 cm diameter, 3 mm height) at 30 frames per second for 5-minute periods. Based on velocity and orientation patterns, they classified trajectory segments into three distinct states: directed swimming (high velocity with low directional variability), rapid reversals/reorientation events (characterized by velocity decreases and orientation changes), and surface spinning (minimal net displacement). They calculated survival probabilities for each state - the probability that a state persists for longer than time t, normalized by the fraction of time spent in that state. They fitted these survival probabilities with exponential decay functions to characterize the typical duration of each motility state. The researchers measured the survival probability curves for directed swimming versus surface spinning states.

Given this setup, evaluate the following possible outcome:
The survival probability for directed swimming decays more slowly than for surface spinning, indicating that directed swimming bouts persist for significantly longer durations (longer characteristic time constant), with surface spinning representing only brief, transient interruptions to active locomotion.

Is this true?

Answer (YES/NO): NO